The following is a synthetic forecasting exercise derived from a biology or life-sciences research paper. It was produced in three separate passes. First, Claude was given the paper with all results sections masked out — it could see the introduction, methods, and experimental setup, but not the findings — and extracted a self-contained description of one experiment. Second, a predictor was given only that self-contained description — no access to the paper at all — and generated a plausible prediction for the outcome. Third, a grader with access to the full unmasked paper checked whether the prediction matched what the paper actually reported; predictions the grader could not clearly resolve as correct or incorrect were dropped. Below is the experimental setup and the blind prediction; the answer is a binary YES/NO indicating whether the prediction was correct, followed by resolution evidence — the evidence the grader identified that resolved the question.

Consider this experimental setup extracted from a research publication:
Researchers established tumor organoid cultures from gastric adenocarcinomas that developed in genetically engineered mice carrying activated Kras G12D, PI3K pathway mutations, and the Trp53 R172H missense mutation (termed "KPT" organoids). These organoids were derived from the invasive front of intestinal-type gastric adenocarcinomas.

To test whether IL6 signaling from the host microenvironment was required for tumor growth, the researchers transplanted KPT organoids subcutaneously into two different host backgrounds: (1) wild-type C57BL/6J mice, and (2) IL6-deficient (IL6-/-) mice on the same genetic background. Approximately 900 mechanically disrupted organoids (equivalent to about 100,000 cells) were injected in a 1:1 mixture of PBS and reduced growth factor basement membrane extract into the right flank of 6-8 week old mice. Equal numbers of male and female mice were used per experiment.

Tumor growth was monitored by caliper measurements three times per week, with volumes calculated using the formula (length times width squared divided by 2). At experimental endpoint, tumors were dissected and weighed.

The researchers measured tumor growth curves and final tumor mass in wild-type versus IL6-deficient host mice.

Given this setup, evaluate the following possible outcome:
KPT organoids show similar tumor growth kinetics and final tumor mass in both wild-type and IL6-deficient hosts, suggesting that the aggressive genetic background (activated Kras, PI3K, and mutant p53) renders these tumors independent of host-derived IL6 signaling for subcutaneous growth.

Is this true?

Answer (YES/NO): NO